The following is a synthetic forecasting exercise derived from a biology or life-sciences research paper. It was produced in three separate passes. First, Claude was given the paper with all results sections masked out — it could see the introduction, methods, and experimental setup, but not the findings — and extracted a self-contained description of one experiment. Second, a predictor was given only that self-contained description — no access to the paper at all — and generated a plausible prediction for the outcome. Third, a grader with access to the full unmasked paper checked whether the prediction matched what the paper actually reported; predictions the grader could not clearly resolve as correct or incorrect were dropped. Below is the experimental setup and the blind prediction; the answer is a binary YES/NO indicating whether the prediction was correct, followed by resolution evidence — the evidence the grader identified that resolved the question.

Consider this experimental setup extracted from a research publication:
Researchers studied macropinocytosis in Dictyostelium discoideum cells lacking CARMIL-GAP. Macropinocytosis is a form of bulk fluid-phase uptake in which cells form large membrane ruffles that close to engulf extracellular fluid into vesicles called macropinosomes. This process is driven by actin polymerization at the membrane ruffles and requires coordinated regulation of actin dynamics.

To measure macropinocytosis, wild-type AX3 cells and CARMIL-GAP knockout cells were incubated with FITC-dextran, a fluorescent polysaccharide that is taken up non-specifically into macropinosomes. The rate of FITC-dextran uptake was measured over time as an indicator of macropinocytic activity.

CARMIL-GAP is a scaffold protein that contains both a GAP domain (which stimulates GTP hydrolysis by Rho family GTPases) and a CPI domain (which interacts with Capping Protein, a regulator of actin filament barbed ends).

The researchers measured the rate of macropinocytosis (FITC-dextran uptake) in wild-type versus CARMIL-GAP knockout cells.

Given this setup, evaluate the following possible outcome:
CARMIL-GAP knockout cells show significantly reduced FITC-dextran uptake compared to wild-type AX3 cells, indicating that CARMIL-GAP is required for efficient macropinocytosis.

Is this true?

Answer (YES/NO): NO